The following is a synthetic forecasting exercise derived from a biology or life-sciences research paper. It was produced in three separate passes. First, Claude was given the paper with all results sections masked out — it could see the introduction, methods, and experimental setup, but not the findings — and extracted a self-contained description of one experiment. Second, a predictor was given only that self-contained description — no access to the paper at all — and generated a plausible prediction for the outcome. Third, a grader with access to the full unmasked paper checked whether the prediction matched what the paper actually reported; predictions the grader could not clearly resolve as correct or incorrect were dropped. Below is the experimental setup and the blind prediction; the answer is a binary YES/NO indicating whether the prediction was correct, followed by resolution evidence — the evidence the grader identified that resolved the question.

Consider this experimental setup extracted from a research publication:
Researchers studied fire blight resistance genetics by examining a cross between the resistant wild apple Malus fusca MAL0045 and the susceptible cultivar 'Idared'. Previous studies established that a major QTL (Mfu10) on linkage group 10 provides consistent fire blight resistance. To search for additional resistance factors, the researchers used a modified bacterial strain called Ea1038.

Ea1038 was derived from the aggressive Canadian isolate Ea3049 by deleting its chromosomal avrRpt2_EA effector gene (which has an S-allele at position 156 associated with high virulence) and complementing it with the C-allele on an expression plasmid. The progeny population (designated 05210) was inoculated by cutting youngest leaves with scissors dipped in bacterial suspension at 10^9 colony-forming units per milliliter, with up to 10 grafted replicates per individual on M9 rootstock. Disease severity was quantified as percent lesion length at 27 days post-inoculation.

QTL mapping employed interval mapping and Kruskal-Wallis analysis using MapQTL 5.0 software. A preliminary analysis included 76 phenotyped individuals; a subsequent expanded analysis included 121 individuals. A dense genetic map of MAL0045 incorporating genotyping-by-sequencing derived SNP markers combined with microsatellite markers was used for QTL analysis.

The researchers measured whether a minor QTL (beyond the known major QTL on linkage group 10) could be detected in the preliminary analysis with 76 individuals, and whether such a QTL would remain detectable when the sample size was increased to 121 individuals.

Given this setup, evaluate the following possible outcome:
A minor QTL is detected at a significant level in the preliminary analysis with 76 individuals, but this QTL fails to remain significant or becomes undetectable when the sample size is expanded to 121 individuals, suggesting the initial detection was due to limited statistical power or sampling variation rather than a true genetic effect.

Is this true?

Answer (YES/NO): YES